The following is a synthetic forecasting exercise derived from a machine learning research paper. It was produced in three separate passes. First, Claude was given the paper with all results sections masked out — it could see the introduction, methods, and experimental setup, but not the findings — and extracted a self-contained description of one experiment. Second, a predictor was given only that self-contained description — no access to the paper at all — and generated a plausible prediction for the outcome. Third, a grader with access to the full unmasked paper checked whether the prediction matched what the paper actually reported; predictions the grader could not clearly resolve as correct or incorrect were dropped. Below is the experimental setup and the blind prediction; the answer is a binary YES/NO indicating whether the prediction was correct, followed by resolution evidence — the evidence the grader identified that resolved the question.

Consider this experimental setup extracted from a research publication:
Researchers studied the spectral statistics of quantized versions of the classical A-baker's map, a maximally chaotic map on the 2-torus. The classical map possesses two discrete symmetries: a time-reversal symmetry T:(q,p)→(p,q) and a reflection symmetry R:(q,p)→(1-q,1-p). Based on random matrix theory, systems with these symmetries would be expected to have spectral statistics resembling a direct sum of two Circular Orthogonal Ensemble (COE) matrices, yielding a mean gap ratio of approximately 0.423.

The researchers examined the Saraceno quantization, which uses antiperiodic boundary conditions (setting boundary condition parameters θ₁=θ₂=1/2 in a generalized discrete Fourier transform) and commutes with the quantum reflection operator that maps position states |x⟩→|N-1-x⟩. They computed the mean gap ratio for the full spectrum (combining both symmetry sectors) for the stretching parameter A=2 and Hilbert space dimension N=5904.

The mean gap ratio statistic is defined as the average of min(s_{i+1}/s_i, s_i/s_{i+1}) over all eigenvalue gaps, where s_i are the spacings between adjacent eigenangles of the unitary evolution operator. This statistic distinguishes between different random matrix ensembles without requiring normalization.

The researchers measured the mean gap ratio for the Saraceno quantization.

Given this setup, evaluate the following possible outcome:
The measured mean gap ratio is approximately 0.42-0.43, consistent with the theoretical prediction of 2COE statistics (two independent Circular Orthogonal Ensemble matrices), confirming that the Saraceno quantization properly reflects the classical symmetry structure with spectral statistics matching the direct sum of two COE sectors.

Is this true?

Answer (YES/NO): YES